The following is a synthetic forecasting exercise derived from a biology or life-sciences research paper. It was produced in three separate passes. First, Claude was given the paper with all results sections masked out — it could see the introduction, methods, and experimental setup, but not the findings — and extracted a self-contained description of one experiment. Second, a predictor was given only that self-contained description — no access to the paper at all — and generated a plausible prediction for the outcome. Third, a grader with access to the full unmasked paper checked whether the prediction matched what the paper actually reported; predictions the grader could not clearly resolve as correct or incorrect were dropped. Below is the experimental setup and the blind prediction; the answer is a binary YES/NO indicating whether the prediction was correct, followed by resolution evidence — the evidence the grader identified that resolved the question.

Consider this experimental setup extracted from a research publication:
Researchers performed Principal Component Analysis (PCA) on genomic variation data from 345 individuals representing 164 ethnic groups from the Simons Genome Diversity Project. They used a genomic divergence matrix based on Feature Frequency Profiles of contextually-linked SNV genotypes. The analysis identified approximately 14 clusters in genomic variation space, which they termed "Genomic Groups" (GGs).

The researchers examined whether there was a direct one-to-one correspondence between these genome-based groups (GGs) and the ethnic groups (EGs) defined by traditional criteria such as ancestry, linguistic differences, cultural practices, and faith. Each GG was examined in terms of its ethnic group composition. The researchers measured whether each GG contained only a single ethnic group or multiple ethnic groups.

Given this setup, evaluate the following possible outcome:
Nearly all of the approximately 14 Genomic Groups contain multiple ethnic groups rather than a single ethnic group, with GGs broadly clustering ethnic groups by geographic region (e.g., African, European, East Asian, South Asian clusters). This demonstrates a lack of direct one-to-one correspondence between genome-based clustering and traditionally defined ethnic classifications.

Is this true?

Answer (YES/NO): YES